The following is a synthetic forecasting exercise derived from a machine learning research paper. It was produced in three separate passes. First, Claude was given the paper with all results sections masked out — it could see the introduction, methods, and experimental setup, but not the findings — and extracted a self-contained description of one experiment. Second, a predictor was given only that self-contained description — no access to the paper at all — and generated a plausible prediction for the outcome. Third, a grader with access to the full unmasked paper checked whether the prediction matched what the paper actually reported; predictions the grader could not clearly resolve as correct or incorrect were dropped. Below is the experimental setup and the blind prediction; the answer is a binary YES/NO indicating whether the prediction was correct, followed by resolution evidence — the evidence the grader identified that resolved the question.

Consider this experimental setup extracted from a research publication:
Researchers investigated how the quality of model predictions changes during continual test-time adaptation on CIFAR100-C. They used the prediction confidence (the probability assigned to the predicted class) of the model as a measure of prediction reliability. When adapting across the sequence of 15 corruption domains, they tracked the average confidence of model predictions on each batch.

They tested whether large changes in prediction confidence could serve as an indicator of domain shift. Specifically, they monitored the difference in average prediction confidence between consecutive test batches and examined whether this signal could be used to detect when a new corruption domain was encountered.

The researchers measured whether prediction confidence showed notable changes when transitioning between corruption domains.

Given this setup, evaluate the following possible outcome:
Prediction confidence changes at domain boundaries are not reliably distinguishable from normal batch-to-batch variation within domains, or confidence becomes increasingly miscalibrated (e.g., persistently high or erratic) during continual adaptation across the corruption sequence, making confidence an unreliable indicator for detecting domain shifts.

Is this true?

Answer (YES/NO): NO